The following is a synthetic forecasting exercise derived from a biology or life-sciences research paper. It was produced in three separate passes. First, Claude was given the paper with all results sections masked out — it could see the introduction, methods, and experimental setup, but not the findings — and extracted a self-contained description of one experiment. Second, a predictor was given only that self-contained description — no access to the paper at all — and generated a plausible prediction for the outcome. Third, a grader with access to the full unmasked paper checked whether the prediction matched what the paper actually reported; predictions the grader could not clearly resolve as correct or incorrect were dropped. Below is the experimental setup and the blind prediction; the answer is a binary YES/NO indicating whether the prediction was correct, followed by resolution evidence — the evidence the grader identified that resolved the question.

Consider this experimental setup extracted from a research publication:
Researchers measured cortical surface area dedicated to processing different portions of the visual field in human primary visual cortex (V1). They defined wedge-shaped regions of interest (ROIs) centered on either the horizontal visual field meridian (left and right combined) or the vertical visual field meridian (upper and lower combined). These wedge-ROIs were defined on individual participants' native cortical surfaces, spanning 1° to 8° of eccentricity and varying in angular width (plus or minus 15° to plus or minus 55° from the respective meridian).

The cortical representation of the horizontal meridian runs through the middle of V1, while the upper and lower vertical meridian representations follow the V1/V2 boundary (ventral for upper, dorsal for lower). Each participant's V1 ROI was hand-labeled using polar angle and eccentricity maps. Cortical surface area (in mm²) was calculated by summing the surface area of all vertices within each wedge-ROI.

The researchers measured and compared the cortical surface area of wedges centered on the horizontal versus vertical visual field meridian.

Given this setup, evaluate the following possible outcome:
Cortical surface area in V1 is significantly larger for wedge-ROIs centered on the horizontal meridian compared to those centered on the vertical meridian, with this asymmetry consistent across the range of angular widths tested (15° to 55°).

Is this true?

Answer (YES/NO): NO